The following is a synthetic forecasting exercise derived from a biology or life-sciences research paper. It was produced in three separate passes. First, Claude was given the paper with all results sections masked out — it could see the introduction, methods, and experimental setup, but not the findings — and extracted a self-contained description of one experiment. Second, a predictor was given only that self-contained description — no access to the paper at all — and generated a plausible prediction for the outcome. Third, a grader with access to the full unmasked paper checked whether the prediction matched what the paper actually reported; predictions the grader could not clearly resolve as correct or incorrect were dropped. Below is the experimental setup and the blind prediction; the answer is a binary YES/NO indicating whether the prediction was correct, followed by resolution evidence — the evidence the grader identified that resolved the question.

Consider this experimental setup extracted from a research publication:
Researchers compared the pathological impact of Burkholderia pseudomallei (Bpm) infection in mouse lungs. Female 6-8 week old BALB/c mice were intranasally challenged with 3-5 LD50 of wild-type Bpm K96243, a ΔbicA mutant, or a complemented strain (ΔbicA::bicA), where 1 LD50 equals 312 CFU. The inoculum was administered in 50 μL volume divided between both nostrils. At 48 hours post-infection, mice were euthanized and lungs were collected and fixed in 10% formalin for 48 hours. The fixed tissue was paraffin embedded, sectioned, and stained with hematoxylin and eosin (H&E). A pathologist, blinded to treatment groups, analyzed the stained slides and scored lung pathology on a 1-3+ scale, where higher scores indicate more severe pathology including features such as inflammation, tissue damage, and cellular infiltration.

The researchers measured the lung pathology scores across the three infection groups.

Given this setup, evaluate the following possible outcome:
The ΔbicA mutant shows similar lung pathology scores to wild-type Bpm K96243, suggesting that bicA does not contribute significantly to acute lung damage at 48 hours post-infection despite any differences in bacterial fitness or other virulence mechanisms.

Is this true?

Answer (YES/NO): NO